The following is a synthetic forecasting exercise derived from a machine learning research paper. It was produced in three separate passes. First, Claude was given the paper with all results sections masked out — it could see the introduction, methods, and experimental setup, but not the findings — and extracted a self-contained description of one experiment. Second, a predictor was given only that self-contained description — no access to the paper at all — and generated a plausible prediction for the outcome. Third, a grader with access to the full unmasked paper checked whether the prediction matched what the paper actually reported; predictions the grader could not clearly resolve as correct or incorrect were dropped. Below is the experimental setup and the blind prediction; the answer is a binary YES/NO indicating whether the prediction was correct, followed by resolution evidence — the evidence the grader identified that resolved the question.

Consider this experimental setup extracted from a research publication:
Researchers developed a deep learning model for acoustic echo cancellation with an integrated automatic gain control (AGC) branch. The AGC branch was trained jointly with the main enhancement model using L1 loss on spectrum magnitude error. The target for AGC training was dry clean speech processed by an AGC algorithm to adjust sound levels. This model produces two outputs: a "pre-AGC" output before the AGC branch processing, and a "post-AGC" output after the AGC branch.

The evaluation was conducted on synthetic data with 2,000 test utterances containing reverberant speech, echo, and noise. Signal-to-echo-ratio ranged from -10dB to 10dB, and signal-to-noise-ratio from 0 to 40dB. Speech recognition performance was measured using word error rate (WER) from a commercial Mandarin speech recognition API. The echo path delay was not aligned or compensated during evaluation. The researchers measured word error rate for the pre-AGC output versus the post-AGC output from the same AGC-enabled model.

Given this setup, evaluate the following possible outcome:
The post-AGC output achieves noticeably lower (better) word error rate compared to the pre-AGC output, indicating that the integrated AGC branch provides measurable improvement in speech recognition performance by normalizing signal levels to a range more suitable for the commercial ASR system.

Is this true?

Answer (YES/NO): NO